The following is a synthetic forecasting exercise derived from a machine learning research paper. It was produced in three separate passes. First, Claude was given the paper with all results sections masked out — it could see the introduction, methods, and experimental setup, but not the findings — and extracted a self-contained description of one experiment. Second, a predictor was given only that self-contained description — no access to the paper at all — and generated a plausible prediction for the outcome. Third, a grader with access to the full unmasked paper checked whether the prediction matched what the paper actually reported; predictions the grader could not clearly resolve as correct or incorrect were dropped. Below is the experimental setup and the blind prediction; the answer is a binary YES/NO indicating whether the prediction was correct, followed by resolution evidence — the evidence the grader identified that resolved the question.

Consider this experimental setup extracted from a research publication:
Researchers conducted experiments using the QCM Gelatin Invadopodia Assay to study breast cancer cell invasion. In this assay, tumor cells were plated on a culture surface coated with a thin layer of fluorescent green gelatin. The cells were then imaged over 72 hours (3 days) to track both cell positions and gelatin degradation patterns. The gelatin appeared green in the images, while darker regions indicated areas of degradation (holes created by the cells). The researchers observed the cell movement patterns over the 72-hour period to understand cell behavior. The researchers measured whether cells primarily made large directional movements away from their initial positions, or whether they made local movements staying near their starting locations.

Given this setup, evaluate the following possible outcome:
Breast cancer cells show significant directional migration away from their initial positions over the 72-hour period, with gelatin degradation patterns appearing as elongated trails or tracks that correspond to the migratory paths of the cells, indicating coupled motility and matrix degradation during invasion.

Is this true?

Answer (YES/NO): NO